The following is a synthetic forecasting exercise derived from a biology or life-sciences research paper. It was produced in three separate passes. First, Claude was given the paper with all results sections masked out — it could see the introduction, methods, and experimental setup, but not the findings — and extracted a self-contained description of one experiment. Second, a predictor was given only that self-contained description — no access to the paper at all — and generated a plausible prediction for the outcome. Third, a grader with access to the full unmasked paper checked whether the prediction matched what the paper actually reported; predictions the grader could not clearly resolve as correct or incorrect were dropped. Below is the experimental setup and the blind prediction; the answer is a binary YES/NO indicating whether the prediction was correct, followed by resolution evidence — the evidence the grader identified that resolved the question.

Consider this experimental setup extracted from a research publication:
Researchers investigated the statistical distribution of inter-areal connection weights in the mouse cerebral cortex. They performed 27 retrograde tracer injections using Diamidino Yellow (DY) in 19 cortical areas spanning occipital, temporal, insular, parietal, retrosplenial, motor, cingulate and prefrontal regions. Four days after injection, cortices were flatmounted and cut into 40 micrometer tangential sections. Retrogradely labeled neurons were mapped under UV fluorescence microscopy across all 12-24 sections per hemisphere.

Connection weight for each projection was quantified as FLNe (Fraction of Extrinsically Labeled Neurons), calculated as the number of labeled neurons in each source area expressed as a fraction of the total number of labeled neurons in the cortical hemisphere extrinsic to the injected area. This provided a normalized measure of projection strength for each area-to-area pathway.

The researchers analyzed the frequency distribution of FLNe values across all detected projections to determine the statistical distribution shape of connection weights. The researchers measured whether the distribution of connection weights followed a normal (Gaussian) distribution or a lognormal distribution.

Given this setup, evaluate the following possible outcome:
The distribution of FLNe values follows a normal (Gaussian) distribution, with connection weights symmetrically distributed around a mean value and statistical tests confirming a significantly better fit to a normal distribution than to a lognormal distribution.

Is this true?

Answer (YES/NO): NO